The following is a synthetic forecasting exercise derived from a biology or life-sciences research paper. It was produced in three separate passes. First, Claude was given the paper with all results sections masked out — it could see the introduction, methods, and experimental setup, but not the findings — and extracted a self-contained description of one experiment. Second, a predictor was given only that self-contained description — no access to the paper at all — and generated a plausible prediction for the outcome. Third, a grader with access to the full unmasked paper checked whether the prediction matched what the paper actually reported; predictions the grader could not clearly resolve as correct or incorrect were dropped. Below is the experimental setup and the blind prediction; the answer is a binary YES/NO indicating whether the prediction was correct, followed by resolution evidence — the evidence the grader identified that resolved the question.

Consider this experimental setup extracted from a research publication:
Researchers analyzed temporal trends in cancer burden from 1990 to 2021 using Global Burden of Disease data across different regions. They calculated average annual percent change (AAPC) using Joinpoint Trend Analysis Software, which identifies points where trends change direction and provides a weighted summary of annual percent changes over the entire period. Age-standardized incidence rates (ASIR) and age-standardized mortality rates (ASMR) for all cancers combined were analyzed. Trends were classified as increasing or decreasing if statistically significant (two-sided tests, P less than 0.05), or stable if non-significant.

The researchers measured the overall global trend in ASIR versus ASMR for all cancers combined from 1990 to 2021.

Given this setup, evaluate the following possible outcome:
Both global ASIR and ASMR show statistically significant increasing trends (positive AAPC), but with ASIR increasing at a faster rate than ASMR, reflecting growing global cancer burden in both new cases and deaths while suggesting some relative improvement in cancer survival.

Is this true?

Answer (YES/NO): NO